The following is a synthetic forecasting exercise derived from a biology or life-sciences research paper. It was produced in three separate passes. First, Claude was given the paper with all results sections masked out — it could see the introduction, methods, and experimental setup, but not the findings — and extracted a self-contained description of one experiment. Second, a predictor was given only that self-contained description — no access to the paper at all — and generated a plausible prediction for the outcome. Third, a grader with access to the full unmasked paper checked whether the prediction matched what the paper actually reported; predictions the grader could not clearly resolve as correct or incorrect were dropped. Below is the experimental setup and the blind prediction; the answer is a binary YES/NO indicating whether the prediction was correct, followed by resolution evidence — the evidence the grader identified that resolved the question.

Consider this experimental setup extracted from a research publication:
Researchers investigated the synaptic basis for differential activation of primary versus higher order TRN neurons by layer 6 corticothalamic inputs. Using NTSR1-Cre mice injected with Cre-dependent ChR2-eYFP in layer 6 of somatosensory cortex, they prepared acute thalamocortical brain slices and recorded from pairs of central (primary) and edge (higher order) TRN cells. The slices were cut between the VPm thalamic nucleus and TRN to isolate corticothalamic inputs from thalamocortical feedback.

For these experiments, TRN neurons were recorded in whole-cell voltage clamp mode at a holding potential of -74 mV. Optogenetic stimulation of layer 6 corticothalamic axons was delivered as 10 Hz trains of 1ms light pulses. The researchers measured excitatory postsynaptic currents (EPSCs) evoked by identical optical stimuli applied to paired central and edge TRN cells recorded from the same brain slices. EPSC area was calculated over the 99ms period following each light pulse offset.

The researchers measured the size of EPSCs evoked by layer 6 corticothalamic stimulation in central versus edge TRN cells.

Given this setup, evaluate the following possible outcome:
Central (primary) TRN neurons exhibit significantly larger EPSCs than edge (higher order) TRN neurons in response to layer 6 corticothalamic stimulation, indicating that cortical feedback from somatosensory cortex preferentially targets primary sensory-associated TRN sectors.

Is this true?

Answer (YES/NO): YES